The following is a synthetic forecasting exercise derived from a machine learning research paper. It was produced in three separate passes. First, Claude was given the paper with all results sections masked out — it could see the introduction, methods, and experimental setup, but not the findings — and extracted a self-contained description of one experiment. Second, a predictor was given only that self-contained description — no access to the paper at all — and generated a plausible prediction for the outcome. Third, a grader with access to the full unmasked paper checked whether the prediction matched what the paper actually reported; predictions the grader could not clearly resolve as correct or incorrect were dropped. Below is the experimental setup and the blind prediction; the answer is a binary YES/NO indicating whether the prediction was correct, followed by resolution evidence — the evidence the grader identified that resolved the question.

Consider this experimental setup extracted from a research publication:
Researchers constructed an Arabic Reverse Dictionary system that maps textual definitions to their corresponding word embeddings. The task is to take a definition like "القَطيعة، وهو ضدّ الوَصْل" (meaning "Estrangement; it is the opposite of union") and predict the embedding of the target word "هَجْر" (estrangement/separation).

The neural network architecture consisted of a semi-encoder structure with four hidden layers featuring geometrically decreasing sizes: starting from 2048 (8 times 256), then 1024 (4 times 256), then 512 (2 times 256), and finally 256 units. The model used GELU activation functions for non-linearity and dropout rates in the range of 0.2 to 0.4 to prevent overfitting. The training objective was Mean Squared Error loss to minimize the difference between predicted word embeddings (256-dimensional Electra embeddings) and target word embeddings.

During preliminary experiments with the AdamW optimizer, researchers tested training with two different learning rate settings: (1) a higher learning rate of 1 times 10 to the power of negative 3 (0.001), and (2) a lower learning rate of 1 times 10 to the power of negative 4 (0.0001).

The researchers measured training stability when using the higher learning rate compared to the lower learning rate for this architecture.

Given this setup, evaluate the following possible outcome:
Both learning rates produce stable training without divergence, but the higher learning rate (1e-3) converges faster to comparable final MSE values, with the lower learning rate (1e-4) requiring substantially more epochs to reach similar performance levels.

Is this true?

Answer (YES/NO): NO